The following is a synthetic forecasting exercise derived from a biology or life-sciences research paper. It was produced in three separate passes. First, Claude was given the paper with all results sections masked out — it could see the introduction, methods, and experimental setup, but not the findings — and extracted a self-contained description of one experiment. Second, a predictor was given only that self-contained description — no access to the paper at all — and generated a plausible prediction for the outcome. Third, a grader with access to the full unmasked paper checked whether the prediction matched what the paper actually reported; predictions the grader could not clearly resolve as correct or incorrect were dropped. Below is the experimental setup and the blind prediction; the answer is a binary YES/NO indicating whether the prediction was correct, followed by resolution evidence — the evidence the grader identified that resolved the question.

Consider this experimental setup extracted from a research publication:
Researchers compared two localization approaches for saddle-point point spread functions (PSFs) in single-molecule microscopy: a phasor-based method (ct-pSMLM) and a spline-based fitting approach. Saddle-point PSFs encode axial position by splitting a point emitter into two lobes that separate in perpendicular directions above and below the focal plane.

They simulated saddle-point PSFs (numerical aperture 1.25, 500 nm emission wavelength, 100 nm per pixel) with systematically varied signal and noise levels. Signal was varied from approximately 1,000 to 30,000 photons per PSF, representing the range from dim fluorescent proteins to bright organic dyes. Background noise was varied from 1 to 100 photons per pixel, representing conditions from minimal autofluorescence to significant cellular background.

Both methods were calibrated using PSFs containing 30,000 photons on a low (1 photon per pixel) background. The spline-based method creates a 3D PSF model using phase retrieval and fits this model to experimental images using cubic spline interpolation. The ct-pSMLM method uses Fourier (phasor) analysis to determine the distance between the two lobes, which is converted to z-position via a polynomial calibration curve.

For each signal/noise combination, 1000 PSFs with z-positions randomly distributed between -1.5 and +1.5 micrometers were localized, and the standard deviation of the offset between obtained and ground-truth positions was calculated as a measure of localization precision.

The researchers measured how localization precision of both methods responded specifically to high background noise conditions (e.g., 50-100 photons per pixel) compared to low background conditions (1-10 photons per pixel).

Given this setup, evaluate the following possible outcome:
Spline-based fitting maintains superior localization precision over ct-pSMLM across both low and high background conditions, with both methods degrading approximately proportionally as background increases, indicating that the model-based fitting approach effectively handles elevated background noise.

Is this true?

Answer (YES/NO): NO